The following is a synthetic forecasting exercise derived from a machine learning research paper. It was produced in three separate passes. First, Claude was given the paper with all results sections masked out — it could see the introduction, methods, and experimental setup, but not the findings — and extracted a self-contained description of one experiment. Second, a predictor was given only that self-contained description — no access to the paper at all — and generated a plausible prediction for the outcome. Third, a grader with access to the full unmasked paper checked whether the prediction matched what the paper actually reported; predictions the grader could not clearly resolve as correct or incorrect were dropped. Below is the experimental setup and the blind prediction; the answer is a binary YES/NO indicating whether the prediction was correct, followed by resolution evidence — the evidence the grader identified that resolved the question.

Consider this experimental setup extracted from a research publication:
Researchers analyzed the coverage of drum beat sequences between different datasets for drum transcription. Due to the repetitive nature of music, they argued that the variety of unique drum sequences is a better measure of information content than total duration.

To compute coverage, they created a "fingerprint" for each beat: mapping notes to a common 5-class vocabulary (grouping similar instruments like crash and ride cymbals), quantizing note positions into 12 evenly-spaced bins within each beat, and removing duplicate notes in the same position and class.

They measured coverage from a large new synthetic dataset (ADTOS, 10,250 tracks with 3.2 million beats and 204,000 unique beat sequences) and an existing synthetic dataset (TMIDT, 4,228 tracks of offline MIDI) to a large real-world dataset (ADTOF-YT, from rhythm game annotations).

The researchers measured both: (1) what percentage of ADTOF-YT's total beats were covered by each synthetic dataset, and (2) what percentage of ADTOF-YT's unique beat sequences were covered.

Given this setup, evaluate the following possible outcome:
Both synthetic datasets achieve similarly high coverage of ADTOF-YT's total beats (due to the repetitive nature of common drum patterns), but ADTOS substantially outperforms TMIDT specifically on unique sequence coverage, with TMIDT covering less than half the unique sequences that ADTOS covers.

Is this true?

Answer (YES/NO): YES